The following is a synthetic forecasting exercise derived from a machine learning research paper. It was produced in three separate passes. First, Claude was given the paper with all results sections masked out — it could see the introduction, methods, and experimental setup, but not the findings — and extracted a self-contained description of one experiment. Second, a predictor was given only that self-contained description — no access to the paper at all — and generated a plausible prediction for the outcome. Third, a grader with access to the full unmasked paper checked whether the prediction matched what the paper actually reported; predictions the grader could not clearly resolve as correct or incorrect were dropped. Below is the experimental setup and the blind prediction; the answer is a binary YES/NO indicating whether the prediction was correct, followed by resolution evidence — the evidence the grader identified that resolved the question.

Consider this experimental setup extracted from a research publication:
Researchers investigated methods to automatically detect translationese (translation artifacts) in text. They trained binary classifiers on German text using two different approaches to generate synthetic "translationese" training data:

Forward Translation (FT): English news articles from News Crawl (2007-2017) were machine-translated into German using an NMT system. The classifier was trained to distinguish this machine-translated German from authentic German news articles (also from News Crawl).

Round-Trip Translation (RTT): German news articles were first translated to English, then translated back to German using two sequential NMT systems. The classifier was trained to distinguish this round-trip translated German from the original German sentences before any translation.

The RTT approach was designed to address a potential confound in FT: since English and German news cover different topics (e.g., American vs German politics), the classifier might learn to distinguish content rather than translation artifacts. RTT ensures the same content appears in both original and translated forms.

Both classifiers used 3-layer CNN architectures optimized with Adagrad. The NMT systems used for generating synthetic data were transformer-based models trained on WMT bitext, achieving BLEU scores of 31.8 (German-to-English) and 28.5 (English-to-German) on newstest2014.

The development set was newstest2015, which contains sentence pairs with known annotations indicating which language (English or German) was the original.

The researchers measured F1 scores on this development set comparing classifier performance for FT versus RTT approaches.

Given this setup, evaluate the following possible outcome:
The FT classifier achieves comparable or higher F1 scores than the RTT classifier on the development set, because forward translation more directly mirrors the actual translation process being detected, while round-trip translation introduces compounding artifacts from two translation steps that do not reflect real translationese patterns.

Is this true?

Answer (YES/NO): YES